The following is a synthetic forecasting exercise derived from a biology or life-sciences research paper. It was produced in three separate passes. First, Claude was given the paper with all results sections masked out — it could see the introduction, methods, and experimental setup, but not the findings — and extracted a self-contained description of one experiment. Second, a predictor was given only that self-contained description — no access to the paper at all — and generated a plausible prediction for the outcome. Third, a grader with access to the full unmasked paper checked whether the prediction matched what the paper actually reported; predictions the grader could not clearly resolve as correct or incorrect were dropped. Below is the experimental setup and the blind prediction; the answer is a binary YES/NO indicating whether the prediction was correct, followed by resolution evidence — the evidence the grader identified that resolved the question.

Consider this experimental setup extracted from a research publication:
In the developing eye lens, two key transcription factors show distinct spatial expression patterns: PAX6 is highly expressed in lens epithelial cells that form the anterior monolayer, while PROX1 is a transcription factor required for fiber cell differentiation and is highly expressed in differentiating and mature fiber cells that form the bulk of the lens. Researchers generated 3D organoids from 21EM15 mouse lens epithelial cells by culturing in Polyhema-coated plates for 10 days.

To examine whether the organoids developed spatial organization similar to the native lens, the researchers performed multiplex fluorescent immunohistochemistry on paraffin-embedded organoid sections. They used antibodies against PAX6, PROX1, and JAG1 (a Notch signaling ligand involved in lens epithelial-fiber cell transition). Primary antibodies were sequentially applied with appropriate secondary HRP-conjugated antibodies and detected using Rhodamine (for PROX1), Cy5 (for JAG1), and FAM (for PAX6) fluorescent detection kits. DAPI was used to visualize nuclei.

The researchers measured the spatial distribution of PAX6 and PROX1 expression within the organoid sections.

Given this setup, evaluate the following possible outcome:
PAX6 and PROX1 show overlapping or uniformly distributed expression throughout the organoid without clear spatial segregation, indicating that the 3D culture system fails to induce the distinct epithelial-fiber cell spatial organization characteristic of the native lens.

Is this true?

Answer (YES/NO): NO